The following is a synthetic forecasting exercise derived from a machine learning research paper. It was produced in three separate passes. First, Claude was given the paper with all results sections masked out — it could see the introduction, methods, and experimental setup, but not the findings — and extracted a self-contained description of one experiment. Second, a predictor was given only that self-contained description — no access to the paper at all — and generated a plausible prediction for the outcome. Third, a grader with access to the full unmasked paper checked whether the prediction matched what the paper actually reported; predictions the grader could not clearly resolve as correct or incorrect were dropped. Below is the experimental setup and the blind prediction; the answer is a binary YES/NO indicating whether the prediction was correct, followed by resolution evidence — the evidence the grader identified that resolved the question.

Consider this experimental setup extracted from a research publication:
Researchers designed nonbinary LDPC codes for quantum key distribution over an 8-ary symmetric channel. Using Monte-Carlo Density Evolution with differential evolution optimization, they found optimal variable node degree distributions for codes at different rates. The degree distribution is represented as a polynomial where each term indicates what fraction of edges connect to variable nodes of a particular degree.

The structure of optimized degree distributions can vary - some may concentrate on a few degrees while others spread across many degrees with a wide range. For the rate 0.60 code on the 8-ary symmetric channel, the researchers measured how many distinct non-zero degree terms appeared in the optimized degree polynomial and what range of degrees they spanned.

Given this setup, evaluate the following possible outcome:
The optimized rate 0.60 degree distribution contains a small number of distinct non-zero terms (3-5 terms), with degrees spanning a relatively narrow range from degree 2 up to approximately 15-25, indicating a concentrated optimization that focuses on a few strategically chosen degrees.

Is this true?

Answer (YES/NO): NO